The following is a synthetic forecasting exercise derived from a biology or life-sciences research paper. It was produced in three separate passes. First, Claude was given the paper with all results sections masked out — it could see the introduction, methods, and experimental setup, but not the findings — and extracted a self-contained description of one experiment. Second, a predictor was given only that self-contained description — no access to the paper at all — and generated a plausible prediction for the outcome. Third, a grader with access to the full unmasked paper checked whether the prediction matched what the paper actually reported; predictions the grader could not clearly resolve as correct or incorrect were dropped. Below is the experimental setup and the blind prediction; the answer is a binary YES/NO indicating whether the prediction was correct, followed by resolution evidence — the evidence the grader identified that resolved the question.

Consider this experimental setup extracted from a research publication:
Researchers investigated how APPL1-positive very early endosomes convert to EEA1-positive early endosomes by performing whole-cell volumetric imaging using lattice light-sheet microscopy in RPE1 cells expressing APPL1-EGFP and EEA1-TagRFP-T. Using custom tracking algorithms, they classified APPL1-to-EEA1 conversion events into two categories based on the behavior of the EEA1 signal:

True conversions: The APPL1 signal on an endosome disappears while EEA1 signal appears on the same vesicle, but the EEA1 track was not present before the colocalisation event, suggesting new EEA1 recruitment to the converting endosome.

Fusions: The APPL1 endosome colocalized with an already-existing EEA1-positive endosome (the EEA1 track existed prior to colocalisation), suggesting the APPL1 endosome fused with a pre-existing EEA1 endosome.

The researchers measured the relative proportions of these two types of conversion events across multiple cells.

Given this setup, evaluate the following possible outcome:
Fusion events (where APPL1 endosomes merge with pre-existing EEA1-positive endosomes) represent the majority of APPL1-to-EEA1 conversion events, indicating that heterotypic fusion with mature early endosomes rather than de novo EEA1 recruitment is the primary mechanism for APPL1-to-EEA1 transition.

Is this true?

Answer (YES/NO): YES